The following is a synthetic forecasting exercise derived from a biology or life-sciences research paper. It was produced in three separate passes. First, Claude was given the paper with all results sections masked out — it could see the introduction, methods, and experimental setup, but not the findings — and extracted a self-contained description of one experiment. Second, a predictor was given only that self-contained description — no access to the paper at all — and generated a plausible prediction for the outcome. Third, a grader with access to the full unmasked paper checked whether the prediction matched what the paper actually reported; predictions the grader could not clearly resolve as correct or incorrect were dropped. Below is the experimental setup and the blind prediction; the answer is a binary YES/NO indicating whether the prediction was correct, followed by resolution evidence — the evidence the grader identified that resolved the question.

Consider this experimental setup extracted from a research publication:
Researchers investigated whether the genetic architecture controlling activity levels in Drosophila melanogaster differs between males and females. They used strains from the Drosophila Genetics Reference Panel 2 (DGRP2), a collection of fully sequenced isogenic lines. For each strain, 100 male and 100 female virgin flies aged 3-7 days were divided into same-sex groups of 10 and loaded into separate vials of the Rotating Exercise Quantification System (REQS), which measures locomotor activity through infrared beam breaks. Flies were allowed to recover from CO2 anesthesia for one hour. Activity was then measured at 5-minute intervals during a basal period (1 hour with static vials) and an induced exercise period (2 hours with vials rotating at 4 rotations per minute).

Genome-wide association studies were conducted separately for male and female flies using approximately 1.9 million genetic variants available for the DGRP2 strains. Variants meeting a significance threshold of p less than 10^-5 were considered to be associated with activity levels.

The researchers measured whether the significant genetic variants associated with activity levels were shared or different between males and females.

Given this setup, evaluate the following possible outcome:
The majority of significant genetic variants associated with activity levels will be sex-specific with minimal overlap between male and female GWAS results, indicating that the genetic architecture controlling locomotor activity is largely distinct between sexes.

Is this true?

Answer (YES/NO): YES